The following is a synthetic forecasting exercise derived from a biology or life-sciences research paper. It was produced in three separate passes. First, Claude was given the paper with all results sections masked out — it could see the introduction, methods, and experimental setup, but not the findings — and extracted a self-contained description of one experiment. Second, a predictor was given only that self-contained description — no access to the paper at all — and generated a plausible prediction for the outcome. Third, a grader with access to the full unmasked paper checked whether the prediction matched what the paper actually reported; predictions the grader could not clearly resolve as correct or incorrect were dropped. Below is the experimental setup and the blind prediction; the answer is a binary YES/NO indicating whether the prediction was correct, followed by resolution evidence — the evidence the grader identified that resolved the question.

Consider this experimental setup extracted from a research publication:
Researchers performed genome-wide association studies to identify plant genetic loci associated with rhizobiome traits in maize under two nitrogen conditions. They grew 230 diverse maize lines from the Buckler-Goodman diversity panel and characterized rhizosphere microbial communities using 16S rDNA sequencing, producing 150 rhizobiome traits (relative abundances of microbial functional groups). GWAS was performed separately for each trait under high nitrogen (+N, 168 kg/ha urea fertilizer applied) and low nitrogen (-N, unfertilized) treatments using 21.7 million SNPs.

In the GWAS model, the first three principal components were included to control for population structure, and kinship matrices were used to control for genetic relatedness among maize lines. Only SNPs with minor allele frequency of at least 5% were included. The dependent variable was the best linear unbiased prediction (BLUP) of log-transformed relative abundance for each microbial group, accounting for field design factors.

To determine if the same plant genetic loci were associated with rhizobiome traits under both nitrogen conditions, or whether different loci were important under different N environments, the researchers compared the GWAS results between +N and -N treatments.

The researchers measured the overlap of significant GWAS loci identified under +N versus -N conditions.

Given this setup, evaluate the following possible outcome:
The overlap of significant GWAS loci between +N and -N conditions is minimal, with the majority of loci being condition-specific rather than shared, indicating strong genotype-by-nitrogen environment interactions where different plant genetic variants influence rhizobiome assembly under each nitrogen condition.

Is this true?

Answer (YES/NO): YES